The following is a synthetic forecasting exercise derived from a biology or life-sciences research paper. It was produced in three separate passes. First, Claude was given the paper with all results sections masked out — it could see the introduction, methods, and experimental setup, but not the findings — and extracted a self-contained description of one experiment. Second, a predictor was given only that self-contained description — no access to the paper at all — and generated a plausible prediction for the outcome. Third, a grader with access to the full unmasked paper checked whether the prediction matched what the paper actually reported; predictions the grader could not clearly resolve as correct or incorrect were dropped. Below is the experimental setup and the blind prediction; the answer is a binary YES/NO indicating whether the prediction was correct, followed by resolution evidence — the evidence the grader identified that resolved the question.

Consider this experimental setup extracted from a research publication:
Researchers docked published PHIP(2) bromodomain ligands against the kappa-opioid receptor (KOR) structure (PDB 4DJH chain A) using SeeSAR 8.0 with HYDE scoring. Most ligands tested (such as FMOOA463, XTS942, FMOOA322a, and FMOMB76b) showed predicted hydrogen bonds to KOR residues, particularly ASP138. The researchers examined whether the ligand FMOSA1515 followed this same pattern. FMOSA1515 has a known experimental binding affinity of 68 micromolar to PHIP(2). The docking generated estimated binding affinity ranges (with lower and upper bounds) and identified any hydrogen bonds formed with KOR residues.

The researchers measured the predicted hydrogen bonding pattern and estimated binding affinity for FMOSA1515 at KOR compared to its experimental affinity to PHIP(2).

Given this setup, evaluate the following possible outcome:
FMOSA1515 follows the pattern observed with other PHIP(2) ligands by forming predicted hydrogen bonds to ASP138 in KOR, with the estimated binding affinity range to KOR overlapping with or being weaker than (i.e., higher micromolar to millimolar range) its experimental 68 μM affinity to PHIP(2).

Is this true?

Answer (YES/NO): NO